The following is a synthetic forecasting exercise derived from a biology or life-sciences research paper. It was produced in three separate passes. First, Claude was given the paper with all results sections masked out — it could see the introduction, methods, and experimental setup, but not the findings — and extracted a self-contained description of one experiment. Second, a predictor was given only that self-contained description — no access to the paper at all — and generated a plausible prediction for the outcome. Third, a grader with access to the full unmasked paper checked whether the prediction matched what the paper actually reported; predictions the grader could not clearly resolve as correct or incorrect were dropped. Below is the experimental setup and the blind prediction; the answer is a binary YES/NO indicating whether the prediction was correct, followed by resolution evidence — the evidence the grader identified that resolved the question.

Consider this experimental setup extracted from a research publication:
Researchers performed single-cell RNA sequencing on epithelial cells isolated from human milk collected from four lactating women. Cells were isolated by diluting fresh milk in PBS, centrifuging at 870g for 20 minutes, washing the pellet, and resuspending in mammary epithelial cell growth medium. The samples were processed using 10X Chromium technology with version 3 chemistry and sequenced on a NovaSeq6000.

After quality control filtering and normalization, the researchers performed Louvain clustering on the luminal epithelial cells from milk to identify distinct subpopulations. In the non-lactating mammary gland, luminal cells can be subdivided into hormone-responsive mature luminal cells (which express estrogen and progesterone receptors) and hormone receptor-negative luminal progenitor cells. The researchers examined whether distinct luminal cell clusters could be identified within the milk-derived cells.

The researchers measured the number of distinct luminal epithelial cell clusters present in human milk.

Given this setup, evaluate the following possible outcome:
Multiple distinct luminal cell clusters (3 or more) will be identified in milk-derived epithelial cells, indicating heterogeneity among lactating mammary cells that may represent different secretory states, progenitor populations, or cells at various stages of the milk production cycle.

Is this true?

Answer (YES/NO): NO